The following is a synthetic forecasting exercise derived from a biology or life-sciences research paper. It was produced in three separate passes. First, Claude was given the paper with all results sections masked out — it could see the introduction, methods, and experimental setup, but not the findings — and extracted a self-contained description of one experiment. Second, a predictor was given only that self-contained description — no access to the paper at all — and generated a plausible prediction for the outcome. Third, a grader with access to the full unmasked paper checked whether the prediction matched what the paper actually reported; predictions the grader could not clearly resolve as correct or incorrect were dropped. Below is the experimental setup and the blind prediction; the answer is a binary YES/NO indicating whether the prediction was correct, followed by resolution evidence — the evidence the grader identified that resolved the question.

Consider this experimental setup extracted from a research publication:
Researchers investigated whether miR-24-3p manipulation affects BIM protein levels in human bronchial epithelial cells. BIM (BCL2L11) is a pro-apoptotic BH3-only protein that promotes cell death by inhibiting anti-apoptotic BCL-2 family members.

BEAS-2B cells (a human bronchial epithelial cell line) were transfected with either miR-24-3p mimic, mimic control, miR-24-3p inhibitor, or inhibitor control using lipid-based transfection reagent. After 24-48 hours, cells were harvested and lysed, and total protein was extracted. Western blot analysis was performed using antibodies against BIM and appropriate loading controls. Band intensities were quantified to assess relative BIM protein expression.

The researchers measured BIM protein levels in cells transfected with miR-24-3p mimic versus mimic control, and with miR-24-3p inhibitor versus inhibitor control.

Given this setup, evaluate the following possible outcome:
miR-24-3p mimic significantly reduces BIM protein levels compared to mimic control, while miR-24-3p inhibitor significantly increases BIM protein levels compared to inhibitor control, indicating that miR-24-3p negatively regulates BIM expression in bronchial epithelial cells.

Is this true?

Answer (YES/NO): YES